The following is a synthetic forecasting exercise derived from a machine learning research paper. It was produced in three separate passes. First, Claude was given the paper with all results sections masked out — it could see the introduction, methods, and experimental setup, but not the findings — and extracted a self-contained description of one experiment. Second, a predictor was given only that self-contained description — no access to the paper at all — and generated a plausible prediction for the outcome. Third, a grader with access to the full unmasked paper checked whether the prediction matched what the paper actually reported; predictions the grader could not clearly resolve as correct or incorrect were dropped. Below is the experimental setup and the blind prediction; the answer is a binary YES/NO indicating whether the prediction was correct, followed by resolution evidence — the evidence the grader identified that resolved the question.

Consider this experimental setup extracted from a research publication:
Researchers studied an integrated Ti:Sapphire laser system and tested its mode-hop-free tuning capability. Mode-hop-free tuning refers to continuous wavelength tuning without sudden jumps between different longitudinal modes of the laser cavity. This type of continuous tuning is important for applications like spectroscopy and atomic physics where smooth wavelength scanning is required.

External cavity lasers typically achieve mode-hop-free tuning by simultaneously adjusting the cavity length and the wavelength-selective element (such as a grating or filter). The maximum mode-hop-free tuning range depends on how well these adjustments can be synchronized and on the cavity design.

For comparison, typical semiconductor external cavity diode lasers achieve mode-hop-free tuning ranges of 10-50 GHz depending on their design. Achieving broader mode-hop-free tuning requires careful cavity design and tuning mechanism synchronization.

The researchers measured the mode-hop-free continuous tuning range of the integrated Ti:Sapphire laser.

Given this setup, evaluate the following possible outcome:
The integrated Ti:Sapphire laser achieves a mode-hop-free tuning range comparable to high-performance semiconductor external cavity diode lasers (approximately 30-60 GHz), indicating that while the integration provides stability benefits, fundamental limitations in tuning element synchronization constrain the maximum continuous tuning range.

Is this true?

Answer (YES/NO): YES